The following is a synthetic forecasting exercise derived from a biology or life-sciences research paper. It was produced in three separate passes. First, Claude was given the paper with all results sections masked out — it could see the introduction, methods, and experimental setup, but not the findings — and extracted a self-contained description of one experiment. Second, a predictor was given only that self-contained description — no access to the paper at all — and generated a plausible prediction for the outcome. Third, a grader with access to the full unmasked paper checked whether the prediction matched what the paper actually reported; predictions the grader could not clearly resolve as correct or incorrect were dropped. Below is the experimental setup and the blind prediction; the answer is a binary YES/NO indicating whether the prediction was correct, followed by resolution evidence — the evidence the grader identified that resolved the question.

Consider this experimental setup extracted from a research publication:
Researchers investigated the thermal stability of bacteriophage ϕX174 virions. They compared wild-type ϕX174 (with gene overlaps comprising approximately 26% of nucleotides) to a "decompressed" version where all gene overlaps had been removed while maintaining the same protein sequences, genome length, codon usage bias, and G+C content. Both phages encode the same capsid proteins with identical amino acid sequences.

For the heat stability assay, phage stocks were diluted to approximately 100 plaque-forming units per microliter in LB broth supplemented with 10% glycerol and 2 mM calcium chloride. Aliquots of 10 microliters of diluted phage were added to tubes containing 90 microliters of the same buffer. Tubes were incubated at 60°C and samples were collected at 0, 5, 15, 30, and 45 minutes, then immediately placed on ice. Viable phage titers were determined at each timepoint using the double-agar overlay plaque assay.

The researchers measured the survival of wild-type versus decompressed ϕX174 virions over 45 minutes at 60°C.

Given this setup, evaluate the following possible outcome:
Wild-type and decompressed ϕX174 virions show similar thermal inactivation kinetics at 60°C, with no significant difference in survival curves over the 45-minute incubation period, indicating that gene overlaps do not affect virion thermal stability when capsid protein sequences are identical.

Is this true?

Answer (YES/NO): NO